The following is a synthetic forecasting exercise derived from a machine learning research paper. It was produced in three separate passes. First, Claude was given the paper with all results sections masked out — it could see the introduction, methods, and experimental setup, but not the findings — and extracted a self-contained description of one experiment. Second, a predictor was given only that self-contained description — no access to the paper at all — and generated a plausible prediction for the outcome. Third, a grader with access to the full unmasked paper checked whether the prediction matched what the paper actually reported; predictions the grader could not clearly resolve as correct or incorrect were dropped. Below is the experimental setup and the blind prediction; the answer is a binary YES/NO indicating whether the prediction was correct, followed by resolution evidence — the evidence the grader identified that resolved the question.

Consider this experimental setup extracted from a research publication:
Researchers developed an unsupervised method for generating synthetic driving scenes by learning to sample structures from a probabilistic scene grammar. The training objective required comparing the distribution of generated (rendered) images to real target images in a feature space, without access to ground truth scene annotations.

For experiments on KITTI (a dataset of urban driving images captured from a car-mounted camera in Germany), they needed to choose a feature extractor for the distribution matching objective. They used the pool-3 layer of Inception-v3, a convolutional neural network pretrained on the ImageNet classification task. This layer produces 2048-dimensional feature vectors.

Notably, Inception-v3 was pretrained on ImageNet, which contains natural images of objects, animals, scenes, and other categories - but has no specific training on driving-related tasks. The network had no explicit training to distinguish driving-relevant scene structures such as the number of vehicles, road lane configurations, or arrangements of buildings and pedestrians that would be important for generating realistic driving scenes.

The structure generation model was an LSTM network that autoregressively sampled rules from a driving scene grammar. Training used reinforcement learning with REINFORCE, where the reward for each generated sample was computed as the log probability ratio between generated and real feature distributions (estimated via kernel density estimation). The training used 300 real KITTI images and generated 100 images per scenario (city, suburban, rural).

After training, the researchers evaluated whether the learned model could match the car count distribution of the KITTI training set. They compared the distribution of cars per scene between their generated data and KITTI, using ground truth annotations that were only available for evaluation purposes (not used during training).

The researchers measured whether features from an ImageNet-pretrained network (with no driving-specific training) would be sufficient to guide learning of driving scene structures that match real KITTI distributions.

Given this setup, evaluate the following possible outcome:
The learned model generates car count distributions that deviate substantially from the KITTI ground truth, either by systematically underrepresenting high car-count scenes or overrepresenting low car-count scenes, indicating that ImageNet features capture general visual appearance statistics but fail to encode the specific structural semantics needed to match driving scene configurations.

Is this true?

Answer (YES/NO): NO